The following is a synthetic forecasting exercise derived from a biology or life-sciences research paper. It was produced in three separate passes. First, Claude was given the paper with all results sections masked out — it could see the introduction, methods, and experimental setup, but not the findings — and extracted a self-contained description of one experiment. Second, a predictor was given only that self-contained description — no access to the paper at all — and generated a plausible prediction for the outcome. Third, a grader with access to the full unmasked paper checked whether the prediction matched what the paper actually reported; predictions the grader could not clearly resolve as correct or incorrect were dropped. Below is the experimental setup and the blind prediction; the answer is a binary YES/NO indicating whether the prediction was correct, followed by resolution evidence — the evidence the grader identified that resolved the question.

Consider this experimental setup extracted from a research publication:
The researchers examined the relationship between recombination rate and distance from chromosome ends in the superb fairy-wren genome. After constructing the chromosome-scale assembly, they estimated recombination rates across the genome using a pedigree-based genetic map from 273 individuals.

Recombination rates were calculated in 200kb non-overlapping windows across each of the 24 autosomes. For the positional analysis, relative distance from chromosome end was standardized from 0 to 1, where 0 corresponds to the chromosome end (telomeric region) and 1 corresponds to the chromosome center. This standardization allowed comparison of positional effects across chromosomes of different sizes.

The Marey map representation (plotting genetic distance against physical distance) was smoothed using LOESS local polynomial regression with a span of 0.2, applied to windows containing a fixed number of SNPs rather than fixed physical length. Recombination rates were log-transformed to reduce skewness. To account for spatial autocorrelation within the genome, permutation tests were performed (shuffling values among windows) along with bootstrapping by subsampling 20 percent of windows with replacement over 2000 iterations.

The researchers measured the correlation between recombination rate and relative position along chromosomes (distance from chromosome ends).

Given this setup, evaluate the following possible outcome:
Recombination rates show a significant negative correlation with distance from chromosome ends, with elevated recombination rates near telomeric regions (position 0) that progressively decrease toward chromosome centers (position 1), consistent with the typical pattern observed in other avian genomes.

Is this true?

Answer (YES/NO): YES